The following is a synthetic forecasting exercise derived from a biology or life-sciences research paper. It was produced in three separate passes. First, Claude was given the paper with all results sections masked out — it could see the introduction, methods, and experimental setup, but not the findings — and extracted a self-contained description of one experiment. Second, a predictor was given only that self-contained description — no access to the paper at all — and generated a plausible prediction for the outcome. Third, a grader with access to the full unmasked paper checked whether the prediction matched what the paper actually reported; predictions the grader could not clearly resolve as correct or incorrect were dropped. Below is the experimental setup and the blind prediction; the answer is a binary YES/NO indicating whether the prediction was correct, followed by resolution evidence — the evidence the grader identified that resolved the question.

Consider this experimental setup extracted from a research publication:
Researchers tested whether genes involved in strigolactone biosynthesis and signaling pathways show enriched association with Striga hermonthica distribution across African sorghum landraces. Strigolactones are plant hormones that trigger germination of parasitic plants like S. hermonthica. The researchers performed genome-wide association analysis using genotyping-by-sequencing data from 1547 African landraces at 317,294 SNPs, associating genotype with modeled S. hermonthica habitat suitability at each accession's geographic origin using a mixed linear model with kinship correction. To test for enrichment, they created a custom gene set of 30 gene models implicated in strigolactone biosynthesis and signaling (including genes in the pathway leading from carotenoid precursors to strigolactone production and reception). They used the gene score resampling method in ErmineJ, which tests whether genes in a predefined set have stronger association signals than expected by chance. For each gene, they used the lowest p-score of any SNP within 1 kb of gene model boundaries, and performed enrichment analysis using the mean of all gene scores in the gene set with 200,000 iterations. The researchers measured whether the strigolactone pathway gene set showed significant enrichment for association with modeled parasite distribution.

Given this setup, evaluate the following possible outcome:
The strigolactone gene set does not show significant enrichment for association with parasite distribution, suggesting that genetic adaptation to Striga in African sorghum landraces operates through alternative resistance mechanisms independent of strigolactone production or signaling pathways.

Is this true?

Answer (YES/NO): NO